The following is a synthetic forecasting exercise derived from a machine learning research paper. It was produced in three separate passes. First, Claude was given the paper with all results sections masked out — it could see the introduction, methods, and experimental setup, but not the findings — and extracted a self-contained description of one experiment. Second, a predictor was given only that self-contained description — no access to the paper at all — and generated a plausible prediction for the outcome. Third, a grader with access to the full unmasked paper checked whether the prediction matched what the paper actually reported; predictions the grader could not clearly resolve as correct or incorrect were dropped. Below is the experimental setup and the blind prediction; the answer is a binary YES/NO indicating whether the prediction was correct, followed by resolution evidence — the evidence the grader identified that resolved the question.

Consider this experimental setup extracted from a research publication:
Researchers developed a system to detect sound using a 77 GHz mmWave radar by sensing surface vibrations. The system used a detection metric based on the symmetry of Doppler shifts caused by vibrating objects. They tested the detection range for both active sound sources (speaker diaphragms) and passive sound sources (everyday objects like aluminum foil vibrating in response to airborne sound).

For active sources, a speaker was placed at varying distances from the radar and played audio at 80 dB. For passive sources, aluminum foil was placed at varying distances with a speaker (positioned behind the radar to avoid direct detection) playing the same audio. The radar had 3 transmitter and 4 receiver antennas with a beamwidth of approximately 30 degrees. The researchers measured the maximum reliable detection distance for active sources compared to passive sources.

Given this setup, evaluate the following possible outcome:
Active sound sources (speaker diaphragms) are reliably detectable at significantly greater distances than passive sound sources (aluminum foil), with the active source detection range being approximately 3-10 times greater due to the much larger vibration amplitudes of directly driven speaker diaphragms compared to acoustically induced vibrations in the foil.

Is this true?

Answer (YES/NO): NO